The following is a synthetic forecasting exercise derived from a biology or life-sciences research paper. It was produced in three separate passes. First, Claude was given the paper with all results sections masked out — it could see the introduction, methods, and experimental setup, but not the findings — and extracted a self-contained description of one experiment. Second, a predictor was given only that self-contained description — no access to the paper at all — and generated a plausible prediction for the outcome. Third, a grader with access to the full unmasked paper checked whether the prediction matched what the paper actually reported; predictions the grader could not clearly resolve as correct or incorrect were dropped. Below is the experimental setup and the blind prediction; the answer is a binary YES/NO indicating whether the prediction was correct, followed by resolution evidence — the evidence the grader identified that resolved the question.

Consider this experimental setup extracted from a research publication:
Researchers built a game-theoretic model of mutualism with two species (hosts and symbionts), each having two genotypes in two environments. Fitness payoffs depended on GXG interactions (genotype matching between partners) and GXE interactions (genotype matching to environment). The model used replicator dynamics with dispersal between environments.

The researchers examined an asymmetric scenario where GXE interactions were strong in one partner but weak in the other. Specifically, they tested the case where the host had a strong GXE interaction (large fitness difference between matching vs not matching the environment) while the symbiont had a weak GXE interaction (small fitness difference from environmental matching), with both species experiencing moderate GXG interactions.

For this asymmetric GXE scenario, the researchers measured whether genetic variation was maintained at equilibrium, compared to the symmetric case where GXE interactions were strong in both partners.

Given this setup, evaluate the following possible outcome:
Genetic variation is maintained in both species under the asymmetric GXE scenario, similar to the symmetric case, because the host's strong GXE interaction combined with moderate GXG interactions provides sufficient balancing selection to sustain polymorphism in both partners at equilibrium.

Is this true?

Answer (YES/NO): YES